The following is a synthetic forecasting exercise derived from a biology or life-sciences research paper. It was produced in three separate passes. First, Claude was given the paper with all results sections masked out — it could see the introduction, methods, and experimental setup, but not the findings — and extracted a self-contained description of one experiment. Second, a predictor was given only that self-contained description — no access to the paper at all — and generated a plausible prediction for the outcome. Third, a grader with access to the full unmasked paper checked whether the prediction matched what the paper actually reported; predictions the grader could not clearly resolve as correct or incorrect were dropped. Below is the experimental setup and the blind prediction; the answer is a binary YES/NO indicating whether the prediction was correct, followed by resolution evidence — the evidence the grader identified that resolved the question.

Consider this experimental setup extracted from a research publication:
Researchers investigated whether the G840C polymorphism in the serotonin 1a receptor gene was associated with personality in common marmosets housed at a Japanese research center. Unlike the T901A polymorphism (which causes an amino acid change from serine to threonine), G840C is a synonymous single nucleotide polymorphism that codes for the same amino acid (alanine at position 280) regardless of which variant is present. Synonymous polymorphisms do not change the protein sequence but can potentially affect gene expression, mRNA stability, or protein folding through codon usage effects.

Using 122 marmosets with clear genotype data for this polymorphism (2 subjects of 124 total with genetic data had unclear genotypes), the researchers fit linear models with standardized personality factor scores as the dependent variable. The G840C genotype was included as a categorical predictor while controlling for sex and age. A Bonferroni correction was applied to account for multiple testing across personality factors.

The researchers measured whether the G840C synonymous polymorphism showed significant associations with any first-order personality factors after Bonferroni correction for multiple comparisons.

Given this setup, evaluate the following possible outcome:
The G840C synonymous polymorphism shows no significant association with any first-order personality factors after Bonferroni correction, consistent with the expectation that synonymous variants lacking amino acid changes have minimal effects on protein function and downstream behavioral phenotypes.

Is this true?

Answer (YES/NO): YES